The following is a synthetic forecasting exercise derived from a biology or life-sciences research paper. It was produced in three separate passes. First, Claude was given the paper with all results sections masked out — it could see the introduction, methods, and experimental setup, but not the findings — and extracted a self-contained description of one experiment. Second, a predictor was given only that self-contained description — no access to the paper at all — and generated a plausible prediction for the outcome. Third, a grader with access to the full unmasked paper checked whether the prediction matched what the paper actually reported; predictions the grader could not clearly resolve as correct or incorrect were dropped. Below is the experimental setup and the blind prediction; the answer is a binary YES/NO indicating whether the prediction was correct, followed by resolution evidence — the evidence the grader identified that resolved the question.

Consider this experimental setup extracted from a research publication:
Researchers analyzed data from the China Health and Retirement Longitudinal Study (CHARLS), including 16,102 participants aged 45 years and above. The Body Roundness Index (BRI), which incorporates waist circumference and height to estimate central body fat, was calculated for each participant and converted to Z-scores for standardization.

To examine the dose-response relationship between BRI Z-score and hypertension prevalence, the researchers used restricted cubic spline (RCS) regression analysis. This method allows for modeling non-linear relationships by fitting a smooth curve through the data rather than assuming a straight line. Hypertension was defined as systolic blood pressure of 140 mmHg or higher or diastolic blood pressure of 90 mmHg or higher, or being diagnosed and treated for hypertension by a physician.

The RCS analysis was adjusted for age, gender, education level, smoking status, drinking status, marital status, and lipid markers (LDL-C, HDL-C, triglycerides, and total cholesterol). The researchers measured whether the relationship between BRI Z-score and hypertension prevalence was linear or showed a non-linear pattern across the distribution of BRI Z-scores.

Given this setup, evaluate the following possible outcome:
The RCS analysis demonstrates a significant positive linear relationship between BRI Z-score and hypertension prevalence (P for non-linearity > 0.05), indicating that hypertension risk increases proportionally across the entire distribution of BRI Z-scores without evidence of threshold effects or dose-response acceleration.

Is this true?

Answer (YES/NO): NO